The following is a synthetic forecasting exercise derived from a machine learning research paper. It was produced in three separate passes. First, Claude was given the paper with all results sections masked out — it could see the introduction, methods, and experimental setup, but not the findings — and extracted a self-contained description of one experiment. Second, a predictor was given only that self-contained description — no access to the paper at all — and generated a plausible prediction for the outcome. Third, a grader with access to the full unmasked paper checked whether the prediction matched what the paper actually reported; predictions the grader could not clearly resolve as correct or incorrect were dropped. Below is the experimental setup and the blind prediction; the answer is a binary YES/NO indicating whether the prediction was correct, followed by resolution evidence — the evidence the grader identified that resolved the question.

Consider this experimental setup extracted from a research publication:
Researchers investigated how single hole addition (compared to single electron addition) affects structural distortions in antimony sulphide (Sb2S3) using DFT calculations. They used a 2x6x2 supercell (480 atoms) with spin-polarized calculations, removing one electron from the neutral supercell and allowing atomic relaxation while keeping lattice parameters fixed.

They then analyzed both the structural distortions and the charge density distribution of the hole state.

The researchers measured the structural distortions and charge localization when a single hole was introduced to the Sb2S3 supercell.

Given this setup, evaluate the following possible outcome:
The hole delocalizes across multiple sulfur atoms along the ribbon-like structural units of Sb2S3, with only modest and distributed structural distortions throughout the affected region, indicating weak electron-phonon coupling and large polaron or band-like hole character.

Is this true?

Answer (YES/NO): NO